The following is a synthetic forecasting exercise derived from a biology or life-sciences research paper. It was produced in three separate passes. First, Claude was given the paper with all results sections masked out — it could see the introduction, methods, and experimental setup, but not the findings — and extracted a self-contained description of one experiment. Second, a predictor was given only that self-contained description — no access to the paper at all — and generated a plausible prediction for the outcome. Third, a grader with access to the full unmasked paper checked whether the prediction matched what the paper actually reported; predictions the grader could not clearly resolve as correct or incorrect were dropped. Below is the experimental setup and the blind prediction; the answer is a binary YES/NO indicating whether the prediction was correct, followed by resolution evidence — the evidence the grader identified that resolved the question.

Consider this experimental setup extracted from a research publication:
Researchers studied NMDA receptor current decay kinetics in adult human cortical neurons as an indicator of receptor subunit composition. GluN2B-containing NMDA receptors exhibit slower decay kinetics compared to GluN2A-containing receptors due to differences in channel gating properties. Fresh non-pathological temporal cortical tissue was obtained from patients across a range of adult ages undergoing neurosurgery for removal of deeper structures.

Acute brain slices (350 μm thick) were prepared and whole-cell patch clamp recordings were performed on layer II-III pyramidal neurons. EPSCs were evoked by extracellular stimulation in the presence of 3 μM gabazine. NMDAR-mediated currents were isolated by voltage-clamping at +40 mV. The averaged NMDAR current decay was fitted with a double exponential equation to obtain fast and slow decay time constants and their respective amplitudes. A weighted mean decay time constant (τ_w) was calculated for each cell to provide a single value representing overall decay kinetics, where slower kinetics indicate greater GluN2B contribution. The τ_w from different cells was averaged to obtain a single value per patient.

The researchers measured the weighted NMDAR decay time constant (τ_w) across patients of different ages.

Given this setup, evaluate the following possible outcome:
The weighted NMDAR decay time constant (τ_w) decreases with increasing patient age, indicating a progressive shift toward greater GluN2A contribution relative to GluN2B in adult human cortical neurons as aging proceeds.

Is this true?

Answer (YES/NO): YES